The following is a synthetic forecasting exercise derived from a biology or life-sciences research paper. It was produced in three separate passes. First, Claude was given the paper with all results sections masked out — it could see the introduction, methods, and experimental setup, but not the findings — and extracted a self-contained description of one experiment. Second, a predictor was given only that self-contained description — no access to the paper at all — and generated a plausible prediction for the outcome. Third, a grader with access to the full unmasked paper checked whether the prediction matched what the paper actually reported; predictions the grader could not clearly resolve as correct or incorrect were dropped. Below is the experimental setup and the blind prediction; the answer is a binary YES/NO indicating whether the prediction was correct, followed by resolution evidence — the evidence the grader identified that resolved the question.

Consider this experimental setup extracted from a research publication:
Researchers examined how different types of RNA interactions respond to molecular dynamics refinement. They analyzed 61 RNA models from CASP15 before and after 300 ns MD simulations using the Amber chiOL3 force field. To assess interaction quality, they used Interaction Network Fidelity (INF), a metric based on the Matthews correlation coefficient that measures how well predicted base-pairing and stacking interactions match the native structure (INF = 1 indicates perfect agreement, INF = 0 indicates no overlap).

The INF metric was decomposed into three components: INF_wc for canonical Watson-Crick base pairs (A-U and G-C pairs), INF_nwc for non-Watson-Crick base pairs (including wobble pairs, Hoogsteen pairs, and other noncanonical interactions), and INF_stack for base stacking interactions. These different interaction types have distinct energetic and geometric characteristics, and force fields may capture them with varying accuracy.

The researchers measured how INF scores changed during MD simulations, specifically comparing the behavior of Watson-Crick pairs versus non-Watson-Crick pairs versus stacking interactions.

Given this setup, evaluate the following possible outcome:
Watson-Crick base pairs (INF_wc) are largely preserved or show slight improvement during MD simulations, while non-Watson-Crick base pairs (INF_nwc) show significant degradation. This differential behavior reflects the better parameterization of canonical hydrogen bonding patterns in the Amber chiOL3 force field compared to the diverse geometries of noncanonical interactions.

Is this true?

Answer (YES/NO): NO